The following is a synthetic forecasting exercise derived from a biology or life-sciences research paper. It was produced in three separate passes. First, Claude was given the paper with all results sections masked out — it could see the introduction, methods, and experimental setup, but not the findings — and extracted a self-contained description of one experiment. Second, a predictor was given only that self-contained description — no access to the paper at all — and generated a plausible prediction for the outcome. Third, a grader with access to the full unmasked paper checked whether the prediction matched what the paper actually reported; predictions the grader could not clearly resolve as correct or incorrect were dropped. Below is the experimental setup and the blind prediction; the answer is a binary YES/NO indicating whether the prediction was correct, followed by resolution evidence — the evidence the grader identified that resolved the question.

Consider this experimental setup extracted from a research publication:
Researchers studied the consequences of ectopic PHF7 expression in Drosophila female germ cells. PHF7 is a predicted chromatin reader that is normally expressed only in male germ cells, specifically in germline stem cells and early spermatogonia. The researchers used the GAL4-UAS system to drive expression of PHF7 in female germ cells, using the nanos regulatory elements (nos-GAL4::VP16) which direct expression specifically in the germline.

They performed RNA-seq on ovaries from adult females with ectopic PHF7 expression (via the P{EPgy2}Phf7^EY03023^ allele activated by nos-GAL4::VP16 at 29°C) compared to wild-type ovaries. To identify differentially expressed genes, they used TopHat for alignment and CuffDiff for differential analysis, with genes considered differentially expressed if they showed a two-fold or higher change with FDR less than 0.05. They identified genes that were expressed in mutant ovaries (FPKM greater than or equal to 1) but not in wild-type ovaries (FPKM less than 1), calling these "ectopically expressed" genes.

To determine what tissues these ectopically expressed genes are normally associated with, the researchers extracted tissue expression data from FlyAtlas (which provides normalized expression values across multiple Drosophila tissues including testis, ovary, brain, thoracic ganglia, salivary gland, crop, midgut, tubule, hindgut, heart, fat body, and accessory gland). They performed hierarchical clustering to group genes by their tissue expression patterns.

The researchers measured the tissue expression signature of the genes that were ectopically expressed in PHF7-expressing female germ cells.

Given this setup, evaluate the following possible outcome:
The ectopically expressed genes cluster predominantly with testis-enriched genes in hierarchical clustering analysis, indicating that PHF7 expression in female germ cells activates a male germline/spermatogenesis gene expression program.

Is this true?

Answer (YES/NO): YES